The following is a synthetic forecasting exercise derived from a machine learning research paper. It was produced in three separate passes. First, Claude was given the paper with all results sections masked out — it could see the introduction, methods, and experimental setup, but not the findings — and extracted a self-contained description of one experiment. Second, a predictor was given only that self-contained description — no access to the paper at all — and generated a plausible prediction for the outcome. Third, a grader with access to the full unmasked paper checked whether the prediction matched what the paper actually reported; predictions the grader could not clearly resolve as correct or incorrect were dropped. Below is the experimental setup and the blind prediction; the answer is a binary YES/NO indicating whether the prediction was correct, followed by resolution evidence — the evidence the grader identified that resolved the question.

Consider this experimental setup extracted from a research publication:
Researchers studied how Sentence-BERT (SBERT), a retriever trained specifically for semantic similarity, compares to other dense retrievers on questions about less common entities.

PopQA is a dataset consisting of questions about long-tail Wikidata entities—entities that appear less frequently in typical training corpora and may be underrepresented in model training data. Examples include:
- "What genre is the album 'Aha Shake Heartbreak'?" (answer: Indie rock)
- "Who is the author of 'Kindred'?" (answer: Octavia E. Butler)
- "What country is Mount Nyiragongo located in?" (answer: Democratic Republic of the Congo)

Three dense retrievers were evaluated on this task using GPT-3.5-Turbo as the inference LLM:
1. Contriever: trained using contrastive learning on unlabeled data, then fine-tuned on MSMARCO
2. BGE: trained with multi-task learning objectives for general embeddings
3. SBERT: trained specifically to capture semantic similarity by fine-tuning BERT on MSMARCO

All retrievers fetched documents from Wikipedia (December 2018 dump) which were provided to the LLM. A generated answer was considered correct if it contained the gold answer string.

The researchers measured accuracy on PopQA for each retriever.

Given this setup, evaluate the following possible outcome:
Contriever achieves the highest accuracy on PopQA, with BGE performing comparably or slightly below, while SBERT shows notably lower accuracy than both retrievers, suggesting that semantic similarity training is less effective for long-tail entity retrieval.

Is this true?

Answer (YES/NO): NO